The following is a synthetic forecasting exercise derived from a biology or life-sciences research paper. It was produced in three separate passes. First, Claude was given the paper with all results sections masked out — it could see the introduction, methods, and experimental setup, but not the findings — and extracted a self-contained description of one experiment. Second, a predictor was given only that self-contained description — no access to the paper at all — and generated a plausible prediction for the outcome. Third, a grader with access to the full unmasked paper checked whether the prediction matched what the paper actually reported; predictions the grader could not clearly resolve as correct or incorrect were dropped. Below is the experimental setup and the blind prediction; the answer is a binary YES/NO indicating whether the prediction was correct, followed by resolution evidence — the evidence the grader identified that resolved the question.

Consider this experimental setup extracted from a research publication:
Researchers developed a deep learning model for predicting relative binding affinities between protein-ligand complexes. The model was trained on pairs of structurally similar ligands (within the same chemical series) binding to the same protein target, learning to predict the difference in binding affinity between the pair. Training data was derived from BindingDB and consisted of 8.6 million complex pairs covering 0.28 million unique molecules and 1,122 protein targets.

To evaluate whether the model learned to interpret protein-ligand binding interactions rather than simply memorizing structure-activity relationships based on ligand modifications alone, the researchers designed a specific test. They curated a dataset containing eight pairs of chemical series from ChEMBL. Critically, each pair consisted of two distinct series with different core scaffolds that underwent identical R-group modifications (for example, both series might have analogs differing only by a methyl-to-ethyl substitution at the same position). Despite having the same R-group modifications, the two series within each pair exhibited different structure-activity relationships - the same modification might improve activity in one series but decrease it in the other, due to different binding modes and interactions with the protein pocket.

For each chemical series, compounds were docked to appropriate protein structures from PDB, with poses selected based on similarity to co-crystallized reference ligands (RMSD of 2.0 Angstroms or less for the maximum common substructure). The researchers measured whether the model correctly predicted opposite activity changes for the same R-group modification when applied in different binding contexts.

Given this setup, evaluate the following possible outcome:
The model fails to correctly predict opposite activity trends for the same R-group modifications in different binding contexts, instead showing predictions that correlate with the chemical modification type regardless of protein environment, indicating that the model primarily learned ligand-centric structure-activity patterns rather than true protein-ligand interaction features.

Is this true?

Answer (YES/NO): NO